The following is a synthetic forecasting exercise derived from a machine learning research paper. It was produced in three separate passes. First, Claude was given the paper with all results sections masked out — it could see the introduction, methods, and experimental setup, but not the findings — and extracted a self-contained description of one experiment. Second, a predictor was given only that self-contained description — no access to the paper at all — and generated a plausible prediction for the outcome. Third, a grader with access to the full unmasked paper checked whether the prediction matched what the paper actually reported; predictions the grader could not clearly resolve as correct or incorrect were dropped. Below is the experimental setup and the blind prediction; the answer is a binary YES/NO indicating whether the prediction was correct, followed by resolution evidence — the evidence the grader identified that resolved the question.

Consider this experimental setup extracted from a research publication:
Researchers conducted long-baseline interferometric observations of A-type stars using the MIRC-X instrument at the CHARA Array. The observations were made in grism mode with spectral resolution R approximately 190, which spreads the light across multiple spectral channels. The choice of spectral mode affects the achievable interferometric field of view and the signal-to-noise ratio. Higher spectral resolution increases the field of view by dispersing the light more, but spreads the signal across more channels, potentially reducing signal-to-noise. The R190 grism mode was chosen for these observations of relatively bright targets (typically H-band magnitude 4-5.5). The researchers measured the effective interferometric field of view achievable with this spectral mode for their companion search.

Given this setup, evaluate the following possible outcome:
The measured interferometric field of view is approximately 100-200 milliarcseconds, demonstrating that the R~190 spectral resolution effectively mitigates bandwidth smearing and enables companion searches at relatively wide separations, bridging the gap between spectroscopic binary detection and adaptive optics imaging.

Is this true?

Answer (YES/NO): NO